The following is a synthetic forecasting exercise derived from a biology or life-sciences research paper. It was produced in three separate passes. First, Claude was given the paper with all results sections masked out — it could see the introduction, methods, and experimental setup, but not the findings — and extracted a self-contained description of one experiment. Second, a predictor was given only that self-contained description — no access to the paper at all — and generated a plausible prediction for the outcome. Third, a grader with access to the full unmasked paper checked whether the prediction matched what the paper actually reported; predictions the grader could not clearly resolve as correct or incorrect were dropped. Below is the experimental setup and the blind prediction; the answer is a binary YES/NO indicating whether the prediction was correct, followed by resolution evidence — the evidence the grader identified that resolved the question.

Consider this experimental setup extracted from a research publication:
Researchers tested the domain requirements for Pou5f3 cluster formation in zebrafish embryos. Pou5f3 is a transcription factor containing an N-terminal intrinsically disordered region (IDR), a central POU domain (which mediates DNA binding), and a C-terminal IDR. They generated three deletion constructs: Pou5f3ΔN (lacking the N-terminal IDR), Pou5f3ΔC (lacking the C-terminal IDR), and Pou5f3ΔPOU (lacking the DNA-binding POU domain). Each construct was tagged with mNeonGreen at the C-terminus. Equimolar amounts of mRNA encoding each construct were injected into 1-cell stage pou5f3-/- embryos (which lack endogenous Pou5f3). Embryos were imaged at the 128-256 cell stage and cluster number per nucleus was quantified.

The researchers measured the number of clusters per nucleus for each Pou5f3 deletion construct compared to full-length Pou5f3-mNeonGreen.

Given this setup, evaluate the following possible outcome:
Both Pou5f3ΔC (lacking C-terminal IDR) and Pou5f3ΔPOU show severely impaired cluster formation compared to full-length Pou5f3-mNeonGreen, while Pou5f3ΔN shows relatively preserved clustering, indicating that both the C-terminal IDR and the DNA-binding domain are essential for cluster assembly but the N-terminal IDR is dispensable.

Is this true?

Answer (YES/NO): NO